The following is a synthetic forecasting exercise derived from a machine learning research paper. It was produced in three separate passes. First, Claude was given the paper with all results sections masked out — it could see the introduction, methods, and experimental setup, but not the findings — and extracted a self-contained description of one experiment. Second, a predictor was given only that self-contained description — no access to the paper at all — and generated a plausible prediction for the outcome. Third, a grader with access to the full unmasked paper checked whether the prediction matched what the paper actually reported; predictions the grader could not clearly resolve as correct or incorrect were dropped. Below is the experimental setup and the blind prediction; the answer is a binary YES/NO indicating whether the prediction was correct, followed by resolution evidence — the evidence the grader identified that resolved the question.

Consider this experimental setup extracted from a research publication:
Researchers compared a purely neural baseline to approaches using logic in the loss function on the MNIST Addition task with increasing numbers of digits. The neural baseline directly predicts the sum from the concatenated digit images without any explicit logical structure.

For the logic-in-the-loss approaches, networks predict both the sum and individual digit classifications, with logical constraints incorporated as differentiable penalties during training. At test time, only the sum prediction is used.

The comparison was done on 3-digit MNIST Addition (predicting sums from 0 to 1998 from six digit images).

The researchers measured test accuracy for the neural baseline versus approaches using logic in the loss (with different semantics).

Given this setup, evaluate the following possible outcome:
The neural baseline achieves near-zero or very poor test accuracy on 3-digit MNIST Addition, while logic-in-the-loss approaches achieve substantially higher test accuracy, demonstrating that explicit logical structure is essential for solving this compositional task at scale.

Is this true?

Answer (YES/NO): NO